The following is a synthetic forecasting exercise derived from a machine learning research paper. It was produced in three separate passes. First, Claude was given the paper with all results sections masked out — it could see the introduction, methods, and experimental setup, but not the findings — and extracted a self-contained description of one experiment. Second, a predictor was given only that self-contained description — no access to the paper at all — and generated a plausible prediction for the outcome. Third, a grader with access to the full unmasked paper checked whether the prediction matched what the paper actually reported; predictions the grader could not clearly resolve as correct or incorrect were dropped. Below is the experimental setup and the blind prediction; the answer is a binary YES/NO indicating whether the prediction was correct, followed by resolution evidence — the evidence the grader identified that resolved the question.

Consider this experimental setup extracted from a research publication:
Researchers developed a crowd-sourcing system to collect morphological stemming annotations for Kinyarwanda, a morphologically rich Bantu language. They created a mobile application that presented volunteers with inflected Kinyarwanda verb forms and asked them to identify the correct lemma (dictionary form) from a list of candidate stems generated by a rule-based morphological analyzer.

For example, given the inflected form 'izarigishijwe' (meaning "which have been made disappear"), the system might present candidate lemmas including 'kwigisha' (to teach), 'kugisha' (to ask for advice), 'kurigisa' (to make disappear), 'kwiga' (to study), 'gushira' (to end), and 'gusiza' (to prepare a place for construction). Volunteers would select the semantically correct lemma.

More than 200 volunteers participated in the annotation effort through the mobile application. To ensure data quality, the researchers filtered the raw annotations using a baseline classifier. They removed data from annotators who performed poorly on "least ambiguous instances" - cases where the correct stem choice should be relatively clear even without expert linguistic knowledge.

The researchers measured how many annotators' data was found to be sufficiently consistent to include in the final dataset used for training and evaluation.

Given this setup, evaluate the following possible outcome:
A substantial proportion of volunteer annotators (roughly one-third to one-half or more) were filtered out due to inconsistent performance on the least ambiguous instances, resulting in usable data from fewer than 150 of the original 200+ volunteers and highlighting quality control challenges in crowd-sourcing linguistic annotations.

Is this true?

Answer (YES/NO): NO